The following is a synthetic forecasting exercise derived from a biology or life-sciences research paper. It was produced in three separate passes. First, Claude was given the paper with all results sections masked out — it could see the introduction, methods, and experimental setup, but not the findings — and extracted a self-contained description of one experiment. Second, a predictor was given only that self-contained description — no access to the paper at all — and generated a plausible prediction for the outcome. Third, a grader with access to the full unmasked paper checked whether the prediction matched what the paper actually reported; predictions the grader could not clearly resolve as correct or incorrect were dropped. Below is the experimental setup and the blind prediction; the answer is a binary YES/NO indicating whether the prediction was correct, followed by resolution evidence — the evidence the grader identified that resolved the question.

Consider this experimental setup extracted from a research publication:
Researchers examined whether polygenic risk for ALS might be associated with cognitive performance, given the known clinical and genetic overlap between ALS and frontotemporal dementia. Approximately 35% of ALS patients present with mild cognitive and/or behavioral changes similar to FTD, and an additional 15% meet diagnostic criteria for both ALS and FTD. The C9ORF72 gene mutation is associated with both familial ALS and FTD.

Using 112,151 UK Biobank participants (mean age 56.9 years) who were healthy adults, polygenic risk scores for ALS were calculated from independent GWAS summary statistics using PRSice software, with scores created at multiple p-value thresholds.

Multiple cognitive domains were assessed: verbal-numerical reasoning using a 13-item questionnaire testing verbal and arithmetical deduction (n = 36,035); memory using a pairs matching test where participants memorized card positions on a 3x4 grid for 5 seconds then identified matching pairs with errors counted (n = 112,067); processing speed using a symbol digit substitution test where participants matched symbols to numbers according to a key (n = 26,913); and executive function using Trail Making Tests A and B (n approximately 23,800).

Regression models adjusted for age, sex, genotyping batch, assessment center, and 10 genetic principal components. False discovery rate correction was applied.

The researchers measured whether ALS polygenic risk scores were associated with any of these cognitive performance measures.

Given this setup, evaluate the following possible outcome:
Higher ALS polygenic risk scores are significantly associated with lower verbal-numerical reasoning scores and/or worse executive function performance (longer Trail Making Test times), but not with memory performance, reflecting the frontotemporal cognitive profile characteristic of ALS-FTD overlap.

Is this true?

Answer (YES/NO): YES